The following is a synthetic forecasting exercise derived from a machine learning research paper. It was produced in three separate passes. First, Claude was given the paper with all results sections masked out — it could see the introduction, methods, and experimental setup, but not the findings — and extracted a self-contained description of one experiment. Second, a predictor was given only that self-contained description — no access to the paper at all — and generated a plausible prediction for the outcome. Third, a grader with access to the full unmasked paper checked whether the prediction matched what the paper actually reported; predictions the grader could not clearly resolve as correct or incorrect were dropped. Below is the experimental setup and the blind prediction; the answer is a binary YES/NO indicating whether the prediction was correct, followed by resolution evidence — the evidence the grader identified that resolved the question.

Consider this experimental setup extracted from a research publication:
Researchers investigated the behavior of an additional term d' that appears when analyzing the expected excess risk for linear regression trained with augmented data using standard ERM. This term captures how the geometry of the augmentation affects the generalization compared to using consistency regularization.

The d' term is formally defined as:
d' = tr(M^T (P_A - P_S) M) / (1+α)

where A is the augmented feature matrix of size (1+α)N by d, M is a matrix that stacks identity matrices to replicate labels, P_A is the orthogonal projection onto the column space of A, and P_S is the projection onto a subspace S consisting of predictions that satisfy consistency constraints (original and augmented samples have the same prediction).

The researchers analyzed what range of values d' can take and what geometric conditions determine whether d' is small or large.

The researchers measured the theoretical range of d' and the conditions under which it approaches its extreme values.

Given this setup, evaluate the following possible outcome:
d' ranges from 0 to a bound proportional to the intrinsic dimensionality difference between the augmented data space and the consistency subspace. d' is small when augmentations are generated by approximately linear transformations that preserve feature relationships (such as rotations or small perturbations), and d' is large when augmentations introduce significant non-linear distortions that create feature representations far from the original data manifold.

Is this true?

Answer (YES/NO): NO